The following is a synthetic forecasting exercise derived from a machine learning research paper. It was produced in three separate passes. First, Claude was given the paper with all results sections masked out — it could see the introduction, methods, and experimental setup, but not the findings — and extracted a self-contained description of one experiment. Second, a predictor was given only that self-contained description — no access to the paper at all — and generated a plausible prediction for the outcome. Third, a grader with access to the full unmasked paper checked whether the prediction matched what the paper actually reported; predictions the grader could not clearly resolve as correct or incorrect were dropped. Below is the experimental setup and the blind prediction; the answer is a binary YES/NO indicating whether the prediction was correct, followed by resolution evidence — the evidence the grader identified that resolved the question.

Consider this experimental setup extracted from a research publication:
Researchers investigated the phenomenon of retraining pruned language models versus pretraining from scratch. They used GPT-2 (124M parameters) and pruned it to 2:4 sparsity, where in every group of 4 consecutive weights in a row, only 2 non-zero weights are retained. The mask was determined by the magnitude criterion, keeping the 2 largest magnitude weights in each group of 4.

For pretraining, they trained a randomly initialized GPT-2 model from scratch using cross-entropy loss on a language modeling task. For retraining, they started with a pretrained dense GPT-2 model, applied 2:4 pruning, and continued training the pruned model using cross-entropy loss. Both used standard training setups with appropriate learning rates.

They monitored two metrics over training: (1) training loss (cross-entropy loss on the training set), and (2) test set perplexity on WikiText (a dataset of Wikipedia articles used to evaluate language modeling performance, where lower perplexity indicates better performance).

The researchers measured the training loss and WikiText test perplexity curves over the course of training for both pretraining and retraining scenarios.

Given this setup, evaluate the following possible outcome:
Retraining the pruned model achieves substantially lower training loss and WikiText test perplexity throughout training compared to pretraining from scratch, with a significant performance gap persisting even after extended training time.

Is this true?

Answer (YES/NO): NO